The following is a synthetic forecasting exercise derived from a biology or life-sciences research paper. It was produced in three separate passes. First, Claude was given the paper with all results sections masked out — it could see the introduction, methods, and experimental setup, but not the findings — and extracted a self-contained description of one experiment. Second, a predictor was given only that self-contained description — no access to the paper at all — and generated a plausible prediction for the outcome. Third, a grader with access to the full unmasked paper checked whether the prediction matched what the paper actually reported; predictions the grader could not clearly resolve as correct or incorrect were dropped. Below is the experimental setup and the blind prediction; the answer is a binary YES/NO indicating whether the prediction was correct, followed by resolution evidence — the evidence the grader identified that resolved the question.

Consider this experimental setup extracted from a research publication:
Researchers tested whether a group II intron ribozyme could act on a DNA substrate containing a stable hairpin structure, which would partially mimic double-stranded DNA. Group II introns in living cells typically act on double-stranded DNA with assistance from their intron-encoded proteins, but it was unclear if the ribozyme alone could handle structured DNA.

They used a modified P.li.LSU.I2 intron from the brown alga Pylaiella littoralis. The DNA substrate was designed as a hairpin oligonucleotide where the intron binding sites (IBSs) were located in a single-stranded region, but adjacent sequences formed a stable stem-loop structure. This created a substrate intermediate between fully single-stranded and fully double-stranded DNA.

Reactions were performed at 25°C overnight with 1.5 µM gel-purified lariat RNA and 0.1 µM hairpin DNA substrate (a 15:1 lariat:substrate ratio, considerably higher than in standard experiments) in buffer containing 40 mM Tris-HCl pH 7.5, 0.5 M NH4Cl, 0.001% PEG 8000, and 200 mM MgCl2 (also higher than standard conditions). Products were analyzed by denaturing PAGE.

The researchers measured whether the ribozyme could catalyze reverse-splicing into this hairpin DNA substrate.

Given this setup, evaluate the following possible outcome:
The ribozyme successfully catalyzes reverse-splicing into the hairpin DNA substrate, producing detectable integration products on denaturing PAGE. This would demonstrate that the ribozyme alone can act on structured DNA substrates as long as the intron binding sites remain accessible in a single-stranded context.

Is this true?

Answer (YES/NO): NO